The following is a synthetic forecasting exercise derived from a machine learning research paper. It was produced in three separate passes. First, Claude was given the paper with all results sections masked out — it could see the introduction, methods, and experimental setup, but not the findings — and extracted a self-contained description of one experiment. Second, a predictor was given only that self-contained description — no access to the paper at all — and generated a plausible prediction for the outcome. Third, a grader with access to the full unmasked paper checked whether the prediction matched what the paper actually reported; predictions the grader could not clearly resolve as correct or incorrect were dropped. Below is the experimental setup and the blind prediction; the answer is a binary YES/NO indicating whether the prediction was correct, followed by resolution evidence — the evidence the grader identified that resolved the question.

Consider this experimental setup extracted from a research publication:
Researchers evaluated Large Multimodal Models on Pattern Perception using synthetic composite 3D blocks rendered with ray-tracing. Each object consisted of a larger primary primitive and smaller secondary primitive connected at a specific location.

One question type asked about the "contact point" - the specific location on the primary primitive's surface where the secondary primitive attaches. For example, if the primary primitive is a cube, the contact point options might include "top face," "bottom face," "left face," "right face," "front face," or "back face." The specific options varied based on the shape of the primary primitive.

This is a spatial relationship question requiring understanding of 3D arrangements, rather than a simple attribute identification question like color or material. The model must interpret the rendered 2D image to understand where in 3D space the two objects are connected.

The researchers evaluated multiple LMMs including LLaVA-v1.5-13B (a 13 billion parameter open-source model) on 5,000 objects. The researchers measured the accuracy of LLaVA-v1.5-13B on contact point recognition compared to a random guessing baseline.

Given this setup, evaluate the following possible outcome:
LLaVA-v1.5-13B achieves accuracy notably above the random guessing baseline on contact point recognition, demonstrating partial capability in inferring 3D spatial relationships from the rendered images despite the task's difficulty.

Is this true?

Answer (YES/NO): YES